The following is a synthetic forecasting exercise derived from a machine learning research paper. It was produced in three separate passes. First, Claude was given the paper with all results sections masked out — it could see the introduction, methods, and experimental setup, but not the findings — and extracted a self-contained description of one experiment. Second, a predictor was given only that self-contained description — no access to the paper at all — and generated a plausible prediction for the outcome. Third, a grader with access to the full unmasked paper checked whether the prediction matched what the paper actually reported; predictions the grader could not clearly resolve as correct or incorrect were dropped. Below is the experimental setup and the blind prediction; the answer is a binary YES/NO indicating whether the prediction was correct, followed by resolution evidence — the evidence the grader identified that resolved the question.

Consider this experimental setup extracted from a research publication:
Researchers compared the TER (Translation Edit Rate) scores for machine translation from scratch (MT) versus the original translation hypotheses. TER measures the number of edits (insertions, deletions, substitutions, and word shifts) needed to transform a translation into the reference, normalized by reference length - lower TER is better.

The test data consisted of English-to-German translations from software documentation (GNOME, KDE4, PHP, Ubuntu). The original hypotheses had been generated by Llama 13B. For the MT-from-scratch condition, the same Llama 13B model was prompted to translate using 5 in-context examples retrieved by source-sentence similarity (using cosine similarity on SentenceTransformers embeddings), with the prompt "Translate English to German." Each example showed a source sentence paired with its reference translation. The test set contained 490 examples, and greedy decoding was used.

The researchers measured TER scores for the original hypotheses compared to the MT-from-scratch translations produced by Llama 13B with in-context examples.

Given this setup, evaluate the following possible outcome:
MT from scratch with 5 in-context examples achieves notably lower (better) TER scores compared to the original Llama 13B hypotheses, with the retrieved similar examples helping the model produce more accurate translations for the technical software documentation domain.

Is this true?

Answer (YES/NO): NO